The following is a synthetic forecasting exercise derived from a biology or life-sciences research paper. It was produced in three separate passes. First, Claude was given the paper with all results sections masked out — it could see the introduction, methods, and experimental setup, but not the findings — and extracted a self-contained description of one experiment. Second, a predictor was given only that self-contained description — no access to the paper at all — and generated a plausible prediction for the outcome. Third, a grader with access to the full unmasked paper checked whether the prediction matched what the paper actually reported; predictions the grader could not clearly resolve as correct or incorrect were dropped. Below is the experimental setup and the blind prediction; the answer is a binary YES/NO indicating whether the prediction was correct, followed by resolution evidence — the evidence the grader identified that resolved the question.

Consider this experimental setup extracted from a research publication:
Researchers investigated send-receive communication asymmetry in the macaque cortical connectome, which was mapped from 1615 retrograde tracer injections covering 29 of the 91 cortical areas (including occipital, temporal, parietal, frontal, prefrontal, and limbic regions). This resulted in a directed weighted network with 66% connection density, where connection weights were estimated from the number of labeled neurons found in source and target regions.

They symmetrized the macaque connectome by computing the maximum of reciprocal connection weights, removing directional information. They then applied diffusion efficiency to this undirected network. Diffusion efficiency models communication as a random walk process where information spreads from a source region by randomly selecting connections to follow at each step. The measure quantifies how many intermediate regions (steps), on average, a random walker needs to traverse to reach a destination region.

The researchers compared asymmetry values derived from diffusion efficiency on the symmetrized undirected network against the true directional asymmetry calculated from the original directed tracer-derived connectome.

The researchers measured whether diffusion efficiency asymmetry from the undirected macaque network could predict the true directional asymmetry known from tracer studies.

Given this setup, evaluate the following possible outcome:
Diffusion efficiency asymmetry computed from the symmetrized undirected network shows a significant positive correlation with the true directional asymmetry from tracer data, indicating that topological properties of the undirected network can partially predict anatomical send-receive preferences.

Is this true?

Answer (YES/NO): YES